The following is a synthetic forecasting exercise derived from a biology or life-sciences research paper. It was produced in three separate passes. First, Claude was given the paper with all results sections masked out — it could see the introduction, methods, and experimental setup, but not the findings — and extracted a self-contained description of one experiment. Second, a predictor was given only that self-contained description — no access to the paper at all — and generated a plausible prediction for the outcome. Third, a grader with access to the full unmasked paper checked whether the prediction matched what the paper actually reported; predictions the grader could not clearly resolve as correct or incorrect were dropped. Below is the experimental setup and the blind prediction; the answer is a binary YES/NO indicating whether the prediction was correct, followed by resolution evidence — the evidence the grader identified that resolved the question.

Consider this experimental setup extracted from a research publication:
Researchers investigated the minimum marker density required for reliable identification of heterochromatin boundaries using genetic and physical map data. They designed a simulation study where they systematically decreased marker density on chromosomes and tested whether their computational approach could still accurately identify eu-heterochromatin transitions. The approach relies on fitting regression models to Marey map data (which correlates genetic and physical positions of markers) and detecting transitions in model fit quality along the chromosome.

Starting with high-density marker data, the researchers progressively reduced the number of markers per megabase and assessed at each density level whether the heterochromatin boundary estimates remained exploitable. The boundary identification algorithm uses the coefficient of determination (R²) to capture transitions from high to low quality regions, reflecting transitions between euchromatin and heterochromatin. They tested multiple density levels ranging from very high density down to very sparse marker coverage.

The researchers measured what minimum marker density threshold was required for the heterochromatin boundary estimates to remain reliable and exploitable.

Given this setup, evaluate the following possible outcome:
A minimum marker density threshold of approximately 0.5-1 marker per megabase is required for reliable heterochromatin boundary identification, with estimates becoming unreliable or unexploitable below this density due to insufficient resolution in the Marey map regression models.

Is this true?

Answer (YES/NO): NO